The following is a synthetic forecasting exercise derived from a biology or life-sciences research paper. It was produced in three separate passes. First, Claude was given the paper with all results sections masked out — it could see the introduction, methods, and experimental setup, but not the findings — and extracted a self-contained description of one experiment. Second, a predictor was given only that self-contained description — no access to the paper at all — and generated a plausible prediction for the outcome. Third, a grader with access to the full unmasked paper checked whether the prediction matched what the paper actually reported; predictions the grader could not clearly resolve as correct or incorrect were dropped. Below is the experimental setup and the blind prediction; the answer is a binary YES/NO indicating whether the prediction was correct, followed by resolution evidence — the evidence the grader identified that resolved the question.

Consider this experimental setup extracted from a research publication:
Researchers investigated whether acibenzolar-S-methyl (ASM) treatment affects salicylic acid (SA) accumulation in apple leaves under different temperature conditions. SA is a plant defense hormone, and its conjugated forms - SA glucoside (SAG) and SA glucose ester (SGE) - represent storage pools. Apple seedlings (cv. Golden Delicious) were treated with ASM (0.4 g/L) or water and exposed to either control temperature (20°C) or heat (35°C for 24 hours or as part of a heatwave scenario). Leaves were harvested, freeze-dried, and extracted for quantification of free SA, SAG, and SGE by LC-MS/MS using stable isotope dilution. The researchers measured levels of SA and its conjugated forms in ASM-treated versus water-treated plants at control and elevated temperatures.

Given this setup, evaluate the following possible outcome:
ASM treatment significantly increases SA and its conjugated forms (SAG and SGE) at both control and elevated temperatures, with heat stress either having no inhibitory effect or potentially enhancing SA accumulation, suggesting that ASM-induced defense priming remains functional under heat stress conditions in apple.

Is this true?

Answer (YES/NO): NO